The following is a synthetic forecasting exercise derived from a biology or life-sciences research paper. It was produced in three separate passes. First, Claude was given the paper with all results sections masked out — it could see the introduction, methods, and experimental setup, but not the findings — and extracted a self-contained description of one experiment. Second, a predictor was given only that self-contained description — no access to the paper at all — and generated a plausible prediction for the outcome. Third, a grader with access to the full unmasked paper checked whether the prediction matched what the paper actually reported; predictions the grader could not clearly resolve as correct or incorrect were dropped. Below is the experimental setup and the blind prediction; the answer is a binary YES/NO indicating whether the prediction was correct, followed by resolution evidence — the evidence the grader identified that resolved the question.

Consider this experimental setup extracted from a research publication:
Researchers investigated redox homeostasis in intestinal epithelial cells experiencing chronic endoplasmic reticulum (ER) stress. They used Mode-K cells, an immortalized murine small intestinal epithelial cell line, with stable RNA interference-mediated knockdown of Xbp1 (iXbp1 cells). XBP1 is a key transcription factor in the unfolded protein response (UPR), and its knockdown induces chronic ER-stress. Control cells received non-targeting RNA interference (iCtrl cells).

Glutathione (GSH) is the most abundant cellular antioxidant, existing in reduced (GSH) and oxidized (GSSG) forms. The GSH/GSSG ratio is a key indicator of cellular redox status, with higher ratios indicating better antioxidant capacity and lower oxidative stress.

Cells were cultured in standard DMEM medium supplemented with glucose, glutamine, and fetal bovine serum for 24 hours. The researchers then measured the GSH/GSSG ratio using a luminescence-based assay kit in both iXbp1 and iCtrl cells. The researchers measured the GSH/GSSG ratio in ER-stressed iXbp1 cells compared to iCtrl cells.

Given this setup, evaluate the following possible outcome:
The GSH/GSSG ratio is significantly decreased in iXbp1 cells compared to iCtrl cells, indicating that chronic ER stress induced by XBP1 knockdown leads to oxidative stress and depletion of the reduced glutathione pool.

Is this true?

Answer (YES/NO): NO